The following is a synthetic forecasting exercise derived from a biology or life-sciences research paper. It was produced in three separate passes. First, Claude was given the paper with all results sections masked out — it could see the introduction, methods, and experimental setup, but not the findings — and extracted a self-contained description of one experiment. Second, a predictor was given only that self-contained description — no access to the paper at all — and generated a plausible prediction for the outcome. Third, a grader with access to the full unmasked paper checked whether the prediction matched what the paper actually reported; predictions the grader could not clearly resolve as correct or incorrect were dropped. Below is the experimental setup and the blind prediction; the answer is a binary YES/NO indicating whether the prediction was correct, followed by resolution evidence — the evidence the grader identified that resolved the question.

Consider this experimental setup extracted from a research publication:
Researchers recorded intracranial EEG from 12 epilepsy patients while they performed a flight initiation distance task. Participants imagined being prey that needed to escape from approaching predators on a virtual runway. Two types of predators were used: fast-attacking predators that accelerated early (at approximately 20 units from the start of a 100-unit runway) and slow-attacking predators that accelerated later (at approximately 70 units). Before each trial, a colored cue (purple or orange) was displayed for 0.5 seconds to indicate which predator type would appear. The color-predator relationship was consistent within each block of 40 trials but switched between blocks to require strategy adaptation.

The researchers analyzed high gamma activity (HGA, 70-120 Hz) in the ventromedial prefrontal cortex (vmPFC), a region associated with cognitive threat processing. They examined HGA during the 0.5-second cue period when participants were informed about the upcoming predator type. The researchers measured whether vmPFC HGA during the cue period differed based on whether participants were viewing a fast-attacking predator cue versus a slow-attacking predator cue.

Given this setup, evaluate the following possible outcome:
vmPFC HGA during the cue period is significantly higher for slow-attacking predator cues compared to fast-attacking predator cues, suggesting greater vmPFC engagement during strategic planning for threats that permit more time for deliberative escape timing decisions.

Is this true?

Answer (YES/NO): YES